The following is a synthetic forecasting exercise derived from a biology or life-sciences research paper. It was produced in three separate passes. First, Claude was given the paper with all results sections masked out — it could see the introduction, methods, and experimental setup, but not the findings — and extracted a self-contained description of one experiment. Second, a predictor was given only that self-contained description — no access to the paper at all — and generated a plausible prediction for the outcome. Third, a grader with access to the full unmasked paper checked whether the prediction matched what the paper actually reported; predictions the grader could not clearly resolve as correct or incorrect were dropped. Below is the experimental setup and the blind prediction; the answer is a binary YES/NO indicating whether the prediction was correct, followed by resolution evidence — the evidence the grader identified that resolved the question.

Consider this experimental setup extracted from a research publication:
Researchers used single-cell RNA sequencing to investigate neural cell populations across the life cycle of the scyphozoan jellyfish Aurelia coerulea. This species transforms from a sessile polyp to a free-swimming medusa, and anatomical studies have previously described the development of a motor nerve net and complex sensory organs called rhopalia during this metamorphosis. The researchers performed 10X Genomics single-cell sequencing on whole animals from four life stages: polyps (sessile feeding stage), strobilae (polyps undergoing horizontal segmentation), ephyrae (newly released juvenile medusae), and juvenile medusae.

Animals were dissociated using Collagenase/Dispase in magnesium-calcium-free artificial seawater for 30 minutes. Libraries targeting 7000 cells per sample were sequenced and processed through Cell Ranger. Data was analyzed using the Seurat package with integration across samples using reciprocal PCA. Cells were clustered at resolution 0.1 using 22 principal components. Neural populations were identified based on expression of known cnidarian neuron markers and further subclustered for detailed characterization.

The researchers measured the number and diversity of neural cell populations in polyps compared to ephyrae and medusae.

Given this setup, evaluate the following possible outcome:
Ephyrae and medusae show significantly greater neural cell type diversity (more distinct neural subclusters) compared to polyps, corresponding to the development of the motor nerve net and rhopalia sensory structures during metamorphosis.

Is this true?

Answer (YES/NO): YES